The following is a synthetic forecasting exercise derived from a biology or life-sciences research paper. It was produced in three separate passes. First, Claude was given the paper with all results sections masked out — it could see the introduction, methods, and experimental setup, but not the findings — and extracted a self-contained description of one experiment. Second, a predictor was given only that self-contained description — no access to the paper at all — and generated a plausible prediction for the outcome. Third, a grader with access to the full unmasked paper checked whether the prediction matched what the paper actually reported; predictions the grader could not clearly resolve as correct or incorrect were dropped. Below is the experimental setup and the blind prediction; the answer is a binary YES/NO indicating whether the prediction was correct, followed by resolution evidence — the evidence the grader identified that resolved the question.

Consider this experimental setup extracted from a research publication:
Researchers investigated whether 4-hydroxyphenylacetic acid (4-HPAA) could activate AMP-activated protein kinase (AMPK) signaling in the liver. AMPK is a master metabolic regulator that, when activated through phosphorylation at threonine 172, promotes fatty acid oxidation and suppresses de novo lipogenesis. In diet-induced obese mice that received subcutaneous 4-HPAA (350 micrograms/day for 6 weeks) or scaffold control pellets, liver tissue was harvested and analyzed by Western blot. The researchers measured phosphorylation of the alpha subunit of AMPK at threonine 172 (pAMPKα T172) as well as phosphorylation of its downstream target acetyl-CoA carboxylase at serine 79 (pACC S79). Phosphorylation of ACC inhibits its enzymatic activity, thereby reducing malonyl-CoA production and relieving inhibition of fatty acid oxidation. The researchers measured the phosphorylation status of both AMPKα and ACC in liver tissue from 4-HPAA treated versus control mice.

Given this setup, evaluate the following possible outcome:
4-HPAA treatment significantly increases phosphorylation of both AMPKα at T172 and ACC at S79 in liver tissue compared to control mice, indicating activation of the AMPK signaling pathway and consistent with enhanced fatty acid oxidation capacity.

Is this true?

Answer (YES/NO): YES